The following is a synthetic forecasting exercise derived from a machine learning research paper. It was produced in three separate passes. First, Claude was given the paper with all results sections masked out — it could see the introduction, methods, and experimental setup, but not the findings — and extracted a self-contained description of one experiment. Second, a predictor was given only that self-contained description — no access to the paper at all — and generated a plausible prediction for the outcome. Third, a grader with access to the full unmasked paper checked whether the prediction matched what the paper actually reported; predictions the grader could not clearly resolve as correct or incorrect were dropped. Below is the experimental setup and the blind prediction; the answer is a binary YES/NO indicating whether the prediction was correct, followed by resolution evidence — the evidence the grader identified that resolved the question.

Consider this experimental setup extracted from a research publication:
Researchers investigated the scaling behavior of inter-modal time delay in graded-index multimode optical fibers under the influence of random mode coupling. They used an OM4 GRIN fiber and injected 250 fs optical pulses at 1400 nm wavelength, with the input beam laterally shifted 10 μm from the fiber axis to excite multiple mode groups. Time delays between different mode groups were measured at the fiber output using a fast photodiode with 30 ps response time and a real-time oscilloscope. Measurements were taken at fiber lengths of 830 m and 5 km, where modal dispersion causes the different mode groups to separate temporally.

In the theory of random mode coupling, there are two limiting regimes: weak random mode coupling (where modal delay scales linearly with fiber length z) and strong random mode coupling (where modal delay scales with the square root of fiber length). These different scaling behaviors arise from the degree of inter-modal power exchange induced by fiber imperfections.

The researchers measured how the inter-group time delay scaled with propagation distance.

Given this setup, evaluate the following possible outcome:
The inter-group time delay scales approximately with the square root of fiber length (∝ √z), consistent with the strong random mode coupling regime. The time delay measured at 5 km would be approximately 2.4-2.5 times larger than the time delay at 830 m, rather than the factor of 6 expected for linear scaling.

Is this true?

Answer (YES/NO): NO